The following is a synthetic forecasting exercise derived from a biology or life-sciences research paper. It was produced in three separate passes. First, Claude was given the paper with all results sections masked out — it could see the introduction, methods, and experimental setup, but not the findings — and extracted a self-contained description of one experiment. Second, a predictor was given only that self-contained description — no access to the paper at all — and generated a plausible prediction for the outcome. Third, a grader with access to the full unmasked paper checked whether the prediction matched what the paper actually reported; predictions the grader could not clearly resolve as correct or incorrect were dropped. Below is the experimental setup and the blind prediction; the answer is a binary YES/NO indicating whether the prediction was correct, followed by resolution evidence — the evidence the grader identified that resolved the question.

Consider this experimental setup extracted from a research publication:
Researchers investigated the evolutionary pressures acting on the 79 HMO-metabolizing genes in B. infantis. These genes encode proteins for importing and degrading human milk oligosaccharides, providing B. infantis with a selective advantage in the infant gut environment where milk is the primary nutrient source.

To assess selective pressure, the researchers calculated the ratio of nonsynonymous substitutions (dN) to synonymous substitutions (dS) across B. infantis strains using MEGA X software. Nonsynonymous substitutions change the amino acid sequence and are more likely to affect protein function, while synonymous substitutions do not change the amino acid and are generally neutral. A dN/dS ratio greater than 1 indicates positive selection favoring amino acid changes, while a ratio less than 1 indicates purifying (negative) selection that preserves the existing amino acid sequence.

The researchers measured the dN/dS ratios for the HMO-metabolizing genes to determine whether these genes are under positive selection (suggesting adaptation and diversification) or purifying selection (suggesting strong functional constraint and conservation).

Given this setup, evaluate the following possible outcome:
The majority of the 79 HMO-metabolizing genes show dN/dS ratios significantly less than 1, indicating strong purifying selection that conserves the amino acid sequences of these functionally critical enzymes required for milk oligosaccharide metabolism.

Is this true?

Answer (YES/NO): YES